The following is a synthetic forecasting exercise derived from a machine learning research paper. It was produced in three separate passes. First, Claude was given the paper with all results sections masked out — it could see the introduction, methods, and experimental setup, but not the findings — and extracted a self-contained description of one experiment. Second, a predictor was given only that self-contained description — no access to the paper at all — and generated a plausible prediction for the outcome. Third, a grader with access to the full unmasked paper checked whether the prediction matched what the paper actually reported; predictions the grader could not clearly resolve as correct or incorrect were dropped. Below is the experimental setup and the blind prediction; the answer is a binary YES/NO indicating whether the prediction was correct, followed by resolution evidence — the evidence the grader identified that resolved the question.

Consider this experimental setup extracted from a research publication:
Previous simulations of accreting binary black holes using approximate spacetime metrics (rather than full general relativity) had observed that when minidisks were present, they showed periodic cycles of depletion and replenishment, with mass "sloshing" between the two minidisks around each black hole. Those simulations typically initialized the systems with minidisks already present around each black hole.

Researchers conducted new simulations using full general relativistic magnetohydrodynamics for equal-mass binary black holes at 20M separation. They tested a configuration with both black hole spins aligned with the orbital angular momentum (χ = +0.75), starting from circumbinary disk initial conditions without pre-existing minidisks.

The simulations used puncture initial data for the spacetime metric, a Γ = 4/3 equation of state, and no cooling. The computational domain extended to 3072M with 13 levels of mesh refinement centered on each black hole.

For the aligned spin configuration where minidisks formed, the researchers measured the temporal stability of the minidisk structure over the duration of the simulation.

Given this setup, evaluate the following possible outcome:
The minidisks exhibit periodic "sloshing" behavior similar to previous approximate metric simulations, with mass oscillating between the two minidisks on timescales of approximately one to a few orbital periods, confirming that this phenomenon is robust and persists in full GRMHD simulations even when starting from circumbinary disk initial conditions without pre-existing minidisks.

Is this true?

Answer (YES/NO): NO